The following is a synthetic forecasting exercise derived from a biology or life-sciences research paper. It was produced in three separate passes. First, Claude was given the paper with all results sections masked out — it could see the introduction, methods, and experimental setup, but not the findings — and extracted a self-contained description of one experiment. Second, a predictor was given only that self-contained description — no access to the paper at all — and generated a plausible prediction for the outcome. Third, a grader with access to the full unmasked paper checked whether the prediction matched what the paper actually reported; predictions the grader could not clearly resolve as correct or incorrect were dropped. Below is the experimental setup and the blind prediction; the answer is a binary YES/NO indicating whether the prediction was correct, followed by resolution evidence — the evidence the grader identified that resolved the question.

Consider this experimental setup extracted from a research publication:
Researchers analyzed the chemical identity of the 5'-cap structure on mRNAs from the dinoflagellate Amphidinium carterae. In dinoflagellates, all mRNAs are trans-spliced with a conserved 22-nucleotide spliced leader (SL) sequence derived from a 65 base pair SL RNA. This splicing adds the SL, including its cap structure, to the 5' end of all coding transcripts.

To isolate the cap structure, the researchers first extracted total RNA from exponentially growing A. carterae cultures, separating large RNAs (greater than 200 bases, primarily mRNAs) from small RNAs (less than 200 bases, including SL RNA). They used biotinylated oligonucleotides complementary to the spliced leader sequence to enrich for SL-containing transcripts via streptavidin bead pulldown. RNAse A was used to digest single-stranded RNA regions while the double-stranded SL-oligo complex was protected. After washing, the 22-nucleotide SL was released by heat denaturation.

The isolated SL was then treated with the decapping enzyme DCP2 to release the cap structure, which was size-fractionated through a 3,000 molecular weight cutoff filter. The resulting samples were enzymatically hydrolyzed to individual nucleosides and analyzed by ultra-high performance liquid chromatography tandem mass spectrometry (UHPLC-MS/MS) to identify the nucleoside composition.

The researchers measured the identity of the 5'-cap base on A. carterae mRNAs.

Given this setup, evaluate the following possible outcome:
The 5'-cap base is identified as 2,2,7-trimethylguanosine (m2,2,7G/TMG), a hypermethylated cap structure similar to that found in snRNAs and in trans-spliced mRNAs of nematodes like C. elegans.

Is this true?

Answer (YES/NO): NO